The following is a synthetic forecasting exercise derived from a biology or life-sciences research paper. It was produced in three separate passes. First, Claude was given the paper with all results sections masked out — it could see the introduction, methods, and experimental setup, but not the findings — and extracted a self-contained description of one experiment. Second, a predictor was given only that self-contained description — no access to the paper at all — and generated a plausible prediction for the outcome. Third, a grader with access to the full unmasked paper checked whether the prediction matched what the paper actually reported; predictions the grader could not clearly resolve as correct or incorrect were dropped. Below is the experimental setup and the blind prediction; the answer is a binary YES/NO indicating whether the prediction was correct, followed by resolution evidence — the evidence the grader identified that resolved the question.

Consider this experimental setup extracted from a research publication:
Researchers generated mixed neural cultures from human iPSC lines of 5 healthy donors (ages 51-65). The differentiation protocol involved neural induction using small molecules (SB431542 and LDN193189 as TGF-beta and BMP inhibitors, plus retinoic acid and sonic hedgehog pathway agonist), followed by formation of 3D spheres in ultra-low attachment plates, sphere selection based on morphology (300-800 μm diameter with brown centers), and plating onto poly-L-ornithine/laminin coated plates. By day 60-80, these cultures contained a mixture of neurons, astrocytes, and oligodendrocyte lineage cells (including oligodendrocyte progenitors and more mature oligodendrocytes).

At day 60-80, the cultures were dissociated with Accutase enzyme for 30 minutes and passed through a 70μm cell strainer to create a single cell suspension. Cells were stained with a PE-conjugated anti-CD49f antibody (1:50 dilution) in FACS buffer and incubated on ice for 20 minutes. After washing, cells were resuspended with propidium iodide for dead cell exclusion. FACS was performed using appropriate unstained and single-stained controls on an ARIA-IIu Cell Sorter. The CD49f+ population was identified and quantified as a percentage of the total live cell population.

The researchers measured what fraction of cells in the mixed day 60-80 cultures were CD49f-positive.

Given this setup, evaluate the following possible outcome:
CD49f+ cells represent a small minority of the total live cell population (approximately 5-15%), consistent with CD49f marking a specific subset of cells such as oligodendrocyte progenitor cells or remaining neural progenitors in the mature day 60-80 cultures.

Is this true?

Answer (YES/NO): NO